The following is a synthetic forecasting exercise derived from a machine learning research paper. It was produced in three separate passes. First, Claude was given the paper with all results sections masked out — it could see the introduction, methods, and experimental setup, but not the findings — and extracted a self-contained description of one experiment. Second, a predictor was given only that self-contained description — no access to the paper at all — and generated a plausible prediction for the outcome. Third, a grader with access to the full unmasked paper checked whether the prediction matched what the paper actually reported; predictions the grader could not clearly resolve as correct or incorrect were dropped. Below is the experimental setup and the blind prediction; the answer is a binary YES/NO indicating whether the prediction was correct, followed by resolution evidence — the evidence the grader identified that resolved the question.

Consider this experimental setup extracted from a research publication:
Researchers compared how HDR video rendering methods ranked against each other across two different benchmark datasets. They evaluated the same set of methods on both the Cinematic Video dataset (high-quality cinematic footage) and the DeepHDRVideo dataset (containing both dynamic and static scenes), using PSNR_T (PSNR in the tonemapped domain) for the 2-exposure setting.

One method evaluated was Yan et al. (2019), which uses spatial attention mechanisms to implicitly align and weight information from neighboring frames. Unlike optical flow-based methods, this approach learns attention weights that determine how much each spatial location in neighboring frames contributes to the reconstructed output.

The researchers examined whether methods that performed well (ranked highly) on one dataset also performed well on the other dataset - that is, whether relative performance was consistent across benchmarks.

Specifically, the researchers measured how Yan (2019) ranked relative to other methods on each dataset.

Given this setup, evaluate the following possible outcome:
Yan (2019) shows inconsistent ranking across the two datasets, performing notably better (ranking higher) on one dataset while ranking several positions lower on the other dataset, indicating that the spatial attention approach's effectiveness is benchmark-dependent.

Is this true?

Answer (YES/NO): YES